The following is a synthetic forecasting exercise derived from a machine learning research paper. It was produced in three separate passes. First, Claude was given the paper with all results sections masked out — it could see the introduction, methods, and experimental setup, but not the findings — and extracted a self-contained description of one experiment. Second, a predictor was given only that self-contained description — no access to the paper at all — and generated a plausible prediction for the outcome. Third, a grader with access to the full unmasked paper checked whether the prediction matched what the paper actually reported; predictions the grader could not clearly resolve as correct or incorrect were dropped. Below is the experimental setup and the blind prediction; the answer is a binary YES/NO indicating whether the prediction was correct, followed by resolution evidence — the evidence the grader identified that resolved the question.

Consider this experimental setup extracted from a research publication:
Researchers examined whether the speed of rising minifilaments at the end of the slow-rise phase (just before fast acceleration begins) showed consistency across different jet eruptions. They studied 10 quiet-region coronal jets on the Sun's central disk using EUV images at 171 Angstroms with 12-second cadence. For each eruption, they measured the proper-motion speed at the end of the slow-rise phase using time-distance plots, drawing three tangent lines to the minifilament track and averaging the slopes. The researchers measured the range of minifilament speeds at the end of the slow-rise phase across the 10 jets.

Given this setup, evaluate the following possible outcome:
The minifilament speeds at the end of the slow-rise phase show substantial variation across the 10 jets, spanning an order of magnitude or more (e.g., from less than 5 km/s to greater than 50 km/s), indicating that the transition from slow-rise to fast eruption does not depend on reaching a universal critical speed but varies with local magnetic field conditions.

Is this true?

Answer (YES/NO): NO